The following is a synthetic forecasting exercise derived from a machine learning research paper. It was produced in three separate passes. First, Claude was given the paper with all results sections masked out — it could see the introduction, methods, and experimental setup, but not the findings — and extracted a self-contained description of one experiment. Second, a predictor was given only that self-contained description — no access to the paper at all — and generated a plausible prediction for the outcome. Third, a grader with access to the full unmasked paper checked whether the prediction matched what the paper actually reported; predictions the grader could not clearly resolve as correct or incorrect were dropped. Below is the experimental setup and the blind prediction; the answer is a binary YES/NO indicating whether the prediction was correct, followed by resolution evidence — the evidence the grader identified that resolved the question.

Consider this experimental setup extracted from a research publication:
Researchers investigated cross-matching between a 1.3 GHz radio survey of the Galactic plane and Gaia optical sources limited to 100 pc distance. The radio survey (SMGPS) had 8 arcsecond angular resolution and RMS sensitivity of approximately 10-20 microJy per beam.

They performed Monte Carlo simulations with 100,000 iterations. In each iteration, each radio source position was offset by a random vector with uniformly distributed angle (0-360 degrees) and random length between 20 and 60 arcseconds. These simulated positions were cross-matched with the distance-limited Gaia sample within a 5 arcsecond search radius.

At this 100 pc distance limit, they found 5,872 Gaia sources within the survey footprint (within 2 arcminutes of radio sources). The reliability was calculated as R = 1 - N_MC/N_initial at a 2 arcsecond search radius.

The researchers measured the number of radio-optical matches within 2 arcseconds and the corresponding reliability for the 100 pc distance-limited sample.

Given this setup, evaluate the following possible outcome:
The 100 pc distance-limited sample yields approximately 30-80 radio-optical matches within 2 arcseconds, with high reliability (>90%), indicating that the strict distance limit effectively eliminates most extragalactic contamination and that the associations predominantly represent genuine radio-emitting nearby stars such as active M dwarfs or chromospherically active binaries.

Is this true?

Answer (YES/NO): NO